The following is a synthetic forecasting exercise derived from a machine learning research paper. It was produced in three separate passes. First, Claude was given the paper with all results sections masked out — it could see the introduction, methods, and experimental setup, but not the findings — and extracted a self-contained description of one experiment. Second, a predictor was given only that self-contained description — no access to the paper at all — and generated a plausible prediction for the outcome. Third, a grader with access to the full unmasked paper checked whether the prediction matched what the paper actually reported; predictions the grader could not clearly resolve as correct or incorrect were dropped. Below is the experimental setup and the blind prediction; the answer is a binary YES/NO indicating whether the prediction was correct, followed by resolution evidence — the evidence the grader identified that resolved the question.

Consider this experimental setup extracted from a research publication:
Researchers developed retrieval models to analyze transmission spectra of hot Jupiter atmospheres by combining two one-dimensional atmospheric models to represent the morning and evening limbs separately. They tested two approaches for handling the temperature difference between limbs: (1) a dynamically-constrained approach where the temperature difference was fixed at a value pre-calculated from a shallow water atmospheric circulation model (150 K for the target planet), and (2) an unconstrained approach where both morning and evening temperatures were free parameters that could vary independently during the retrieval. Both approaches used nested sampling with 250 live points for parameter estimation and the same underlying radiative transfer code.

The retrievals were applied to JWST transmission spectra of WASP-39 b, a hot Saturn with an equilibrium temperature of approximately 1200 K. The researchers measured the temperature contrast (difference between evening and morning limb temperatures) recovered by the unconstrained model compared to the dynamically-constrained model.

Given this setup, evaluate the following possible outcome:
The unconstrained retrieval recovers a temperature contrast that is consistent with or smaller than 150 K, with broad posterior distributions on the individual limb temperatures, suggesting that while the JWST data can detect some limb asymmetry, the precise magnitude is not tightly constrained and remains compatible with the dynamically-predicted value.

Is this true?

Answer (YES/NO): NO